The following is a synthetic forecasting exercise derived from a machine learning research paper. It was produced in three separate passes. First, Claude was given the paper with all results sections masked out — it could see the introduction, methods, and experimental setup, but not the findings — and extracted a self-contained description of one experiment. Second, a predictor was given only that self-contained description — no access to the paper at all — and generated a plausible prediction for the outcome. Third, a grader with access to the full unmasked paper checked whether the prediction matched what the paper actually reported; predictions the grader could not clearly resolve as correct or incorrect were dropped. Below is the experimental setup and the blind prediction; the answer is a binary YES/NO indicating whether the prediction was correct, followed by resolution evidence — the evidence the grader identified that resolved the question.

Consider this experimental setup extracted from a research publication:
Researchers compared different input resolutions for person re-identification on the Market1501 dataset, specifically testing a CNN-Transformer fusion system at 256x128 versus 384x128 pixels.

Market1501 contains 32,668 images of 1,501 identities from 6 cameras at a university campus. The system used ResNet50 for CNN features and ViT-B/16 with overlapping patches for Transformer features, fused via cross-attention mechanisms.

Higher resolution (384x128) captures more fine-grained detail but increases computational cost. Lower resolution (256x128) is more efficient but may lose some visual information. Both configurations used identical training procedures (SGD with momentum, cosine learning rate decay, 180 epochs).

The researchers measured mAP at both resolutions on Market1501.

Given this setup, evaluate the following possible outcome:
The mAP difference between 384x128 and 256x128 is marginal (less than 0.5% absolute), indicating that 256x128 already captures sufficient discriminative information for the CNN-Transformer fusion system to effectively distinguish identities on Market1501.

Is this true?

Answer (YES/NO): YES